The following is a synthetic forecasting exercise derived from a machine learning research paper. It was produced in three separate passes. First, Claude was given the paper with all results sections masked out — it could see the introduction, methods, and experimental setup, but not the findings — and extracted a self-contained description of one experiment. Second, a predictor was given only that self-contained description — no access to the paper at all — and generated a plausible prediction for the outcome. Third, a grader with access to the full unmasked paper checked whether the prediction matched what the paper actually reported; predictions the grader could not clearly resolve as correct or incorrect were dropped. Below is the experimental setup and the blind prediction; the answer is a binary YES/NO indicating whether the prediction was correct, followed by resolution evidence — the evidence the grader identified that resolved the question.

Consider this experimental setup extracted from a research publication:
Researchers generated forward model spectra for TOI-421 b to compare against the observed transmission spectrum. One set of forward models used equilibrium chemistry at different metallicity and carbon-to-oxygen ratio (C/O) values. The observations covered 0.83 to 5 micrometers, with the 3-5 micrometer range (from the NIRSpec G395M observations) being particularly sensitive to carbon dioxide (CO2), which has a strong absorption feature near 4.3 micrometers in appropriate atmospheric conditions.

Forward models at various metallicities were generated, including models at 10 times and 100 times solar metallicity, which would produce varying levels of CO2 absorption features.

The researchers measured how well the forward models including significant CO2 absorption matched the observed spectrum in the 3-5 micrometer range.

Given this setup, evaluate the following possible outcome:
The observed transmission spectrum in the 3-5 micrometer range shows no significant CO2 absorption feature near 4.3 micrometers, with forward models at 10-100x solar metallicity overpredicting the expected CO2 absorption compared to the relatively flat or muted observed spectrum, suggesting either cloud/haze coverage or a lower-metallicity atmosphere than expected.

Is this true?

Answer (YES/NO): YES